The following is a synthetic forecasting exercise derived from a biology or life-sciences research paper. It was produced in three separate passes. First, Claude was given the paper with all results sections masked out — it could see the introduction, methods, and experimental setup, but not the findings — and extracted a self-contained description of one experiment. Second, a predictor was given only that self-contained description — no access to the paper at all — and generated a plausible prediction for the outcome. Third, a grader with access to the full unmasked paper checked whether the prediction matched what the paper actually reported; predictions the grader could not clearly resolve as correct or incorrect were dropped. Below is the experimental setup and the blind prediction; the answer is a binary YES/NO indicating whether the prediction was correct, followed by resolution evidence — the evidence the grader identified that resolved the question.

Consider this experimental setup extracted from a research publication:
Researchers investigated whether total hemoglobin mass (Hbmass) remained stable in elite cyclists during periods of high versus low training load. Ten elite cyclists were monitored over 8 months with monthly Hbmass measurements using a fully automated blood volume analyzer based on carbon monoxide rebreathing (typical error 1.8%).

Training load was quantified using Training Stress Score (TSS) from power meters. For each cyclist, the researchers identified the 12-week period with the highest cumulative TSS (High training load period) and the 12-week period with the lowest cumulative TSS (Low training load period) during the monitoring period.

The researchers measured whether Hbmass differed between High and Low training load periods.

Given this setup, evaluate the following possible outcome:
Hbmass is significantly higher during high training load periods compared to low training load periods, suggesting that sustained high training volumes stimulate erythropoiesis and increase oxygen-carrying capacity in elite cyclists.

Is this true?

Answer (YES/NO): NO